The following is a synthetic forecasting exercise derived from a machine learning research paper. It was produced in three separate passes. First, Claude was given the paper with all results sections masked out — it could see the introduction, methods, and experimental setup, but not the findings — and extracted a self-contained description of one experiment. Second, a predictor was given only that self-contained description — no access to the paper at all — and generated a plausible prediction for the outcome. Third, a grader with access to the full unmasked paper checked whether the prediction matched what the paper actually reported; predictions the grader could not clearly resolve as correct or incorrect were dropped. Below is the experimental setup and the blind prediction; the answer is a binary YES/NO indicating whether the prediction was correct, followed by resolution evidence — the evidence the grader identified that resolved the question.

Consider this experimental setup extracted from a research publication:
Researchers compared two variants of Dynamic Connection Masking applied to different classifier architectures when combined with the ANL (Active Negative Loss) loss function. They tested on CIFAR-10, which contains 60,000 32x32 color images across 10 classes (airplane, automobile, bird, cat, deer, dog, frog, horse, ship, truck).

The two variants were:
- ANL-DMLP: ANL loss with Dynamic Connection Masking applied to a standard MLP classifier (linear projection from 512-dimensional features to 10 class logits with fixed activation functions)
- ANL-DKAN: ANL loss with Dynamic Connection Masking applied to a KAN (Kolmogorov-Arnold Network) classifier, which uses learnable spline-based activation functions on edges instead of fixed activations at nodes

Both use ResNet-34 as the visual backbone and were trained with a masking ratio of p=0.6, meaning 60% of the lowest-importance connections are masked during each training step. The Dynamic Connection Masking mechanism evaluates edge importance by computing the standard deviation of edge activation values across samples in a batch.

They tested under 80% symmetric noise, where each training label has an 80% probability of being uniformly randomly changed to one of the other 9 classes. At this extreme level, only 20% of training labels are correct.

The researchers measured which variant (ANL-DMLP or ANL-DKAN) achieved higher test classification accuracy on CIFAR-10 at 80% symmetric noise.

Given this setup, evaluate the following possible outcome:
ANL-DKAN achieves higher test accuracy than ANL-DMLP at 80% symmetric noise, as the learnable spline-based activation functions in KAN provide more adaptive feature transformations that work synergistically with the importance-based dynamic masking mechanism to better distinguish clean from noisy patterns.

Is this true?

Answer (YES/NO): YES